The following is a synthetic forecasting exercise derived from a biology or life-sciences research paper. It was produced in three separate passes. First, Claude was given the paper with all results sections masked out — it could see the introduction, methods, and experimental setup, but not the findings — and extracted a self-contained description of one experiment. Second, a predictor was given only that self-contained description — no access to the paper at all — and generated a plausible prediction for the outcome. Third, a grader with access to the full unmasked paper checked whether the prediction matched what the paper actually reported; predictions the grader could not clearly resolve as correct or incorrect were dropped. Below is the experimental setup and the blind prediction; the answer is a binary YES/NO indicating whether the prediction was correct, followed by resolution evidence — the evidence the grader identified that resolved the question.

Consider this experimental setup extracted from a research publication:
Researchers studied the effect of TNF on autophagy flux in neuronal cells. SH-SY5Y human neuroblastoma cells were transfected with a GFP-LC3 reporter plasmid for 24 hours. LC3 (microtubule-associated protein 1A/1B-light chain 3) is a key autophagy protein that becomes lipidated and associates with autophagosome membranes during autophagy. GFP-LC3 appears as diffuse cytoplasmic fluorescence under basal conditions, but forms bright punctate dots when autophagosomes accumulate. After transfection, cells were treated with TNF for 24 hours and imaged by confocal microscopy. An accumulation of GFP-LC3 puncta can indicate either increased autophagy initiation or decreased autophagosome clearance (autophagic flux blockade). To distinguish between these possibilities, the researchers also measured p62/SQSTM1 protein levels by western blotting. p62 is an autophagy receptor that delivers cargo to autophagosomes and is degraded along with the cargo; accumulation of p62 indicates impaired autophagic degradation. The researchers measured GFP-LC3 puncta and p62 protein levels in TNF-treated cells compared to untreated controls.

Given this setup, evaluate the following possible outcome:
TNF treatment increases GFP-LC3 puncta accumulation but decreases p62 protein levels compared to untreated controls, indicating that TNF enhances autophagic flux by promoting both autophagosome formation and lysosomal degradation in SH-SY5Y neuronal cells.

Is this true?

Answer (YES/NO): NO